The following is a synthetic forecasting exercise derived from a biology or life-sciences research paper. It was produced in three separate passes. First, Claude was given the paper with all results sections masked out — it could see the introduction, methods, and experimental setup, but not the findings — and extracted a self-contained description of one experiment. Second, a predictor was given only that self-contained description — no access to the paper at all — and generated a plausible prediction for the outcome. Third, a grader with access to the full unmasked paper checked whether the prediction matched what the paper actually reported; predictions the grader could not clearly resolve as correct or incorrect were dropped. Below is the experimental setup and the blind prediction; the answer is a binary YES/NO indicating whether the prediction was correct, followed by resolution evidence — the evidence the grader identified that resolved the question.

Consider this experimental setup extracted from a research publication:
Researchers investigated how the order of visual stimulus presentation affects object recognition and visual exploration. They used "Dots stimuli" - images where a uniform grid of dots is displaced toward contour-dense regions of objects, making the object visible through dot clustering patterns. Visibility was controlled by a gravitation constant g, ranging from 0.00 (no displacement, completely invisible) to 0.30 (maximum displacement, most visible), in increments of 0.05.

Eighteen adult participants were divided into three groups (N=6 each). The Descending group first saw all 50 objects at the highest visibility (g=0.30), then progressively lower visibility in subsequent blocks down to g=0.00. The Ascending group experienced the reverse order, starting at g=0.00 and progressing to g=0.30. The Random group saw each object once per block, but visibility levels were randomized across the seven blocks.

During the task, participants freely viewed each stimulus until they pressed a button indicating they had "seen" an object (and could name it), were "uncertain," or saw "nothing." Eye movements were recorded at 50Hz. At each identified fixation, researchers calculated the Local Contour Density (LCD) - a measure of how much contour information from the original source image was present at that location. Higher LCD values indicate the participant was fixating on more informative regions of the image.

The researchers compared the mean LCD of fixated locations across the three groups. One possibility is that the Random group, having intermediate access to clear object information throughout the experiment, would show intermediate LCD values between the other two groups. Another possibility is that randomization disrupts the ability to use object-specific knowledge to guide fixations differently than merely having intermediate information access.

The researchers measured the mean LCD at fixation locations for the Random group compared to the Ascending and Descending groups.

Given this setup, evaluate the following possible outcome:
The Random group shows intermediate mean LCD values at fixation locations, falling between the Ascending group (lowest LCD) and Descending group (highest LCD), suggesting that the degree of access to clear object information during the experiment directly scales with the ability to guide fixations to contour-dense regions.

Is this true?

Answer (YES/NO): NO